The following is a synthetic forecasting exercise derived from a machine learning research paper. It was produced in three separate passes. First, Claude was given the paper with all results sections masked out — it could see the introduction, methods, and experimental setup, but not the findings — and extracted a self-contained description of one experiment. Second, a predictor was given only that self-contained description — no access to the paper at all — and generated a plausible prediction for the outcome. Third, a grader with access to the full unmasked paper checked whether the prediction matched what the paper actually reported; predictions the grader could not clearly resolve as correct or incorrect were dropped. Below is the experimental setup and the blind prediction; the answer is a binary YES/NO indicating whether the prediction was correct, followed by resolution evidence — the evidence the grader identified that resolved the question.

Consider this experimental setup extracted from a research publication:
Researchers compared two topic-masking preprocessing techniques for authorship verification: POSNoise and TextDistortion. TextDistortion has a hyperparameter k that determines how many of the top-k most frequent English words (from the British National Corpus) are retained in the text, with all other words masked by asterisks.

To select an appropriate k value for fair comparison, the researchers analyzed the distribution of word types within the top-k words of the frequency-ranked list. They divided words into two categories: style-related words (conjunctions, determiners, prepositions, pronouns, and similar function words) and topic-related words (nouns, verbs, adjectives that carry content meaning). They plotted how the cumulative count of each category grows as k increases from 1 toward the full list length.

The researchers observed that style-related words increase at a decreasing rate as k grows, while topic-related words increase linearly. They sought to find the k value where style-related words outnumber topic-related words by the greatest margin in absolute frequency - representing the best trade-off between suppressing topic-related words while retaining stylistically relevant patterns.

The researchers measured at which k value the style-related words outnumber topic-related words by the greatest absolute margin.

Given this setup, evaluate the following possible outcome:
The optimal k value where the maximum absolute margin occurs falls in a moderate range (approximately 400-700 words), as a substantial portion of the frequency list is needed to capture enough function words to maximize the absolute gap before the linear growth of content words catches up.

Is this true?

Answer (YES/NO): NO